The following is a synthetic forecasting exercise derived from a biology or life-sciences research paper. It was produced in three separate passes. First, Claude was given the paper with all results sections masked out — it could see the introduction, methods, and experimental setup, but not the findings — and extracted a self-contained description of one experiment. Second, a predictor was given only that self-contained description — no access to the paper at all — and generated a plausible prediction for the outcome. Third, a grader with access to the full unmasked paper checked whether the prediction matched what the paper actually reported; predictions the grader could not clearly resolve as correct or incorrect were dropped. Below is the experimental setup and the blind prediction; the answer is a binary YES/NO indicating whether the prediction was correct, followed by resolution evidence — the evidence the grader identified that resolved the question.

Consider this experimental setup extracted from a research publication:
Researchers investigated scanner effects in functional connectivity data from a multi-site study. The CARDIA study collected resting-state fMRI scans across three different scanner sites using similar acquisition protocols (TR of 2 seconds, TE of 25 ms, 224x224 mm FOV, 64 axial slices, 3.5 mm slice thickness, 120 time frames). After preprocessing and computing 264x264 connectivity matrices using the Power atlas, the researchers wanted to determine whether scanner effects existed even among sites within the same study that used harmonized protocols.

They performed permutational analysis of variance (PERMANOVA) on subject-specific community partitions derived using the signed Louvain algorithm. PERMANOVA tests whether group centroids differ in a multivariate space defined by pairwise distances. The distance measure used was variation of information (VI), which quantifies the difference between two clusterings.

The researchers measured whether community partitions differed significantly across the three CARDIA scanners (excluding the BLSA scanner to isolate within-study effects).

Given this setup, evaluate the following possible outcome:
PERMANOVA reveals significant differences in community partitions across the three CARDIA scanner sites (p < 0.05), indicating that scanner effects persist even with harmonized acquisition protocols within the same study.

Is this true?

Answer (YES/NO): YES